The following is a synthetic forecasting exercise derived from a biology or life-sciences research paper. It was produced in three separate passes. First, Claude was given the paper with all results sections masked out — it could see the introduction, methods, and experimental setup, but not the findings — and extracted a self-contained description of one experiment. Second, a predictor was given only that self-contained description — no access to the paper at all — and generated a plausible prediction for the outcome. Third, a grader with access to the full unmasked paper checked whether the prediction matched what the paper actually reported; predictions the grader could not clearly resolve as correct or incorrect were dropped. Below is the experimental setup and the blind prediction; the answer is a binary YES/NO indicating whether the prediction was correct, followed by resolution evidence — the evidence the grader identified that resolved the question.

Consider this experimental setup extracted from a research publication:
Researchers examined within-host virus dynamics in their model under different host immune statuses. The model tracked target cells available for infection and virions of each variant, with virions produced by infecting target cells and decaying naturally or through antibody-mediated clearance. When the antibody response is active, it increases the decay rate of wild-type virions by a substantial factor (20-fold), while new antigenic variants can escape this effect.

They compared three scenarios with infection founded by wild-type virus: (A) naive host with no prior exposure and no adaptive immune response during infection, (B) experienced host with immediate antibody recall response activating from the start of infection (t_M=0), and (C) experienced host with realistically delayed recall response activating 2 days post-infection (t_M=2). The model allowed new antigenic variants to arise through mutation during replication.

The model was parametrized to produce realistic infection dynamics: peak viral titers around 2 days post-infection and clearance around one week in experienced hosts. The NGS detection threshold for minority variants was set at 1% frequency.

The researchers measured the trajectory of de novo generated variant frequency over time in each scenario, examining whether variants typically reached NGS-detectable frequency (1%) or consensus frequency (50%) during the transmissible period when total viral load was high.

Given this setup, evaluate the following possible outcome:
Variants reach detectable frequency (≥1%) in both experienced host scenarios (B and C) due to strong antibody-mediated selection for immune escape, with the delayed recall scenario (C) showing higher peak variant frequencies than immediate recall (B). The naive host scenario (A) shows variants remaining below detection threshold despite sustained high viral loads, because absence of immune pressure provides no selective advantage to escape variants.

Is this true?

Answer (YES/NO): NO